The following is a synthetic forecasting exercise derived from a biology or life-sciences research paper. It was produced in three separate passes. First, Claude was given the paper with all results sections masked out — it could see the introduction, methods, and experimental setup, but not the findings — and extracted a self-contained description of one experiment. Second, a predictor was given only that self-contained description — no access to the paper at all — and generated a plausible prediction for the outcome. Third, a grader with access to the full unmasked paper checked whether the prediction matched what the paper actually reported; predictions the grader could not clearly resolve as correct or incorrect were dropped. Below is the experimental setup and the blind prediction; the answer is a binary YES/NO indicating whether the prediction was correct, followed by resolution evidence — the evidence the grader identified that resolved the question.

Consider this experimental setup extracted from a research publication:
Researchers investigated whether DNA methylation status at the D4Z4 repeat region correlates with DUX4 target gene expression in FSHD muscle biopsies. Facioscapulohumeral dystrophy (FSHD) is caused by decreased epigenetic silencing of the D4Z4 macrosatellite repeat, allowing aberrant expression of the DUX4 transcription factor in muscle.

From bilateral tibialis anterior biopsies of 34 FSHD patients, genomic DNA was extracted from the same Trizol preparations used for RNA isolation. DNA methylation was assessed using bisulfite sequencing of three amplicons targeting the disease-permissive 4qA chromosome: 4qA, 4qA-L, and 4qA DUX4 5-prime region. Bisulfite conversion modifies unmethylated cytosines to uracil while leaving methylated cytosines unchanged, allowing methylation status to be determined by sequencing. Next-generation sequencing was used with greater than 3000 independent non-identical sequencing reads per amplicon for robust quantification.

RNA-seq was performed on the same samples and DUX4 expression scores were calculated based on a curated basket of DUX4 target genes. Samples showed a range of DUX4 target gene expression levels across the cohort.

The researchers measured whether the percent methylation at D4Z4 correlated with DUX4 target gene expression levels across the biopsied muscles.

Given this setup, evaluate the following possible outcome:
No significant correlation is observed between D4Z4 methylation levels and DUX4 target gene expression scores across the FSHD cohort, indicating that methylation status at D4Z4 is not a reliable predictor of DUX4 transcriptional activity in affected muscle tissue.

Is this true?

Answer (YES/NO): YES